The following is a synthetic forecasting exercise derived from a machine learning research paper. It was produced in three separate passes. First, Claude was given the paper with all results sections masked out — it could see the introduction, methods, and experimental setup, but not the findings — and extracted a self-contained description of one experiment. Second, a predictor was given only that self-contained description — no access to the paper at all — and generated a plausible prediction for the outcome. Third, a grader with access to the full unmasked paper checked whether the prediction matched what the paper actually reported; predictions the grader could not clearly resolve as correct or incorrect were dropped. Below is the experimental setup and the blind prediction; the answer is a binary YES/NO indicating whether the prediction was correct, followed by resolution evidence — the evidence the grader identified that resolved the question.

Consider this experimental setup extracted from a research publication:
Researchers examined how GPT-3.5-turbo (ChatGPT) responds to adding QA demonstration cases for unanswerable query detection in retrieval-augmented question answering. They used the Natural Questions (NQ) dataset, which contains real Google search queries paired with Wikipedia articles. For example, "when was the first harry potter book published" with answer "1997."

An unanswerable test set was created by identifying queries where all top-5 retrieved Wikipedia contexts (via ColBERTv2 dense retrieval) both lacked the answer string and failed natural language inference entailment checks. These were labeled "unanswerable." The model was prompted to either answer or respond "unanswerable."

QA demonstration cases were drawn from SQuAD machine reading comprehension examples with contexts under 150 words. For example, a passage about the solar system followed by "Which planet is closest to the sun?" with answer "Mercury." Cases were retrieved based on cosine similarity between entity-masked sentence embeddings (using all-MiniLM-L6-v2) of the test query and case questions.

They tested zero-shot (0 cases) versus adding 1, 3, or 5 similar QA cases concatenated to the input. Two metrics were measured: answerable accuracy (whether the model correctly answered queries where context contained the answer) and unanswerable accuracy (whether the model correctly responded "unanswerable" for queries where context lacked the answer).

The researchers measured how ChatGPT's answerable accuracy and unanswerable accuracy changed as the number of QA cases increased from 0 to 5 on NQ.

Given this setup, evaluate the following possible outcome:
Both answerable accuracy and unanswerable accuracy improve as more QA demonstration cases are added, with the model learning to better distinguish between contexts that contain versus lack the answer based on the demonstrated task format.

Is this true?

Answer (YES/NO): NO